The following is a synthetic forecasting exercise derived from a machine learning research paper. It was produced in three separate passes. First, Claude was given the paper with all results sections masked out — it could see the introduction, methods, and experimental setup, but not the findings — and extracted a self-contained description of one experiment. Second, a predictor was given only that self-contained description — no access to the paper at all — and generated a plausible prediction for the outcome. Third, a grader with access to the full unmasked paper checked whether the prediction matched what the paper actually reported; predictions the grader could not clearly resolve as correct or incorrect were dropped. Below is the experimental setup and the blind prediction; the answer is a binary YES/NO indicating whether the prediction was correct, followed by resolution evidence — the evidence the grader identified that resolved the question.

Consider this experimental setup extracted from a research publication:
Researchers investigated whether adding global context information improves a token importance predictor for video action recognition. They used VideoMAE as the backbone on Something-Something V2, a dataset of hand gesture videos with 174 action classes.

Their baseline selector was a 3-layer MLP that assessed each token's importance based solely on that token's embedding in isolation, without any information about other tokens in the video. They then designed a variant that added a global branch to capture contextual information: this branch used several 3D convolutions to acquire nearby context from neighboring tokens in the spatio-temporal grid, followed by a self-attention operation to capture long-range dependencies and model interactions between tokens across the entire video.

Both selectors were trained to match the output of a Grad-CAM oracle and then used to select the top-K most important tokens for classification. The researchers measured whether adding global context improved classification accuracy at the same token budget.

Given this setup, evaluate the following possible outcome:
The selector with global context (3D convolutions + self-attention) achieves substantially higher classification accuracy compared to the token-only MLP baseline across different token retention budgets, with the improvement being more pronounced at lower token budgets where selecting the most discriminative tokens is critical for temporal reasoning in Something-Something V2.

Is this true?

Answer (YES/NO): NO